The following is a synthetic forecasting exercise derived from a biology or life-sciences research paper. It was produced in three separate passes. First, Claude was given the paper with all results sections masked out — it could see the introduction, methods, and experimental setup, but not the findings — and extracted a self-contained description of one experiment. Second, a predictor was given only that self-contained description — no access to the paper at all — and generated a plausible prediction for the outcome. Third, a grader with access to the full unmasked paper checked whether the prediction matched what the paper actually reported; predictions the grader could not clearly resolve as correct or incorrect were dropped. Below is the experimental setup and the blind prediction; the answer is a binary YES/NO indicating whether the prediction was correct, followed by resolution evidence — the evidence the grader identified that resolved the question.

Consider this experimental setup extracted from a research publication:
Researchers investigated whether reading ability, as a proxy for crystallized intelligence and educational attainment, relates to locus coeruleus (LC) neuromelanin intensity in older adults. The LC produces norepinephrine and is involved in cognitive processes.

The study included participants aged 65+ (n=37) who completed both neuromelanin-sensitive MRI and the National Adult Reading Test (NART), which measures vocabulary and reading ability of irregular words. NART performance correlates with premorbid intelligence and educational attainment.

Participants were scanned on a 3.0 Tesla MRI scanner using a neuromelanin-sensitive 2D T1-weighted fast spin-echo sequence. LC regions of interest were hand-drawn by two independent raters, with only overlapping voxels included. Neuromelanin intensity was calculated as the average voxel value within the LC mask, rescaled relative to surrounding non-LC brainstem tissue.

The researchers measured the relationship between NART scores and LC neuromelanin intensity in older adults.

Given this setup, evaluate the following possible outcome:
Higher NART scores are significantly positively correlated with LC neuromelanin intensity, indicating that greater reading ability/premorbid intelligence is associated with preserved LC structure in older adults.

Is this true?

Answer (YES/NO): NO